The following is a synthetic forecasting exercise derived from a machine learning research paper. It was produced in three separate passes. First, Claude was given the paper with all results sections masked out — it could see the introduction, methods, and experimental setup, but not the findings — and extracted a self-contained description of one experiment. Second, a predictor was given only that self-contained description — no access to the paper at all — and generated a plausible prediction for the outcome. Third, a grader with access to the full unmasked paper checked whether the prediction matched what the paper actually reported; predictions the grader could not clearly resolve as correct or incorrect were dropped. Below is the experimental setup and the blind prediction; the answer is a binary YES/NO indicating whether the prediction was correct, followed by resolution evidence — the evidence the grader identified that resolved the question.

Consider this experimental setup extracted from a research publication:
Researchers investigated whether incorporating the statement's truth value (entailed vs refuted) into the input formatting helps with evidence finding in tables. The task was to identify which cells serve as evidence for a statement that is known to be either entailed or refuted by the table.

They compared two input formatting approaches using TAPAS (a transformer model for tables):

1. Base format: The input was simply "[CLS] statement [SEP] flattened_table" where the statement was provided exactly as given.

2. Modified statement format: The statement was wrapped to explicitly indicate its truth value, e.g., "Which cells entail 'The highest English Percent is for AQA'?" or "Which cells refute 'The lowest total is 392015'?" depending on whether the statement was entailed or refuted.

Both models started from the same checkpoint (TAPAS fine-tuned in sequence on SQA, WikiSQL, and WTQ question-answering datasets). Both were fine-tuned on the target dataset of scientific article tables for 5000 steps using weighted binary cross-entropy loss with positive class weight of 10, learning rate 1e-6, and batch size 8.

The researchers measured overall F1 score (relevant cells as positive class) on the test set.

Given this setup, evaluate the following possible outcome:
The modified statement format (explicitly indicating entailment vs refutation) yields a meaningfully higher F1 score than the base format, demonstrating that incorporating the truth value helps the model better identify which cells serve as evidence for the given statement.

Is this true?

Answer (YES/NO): NO